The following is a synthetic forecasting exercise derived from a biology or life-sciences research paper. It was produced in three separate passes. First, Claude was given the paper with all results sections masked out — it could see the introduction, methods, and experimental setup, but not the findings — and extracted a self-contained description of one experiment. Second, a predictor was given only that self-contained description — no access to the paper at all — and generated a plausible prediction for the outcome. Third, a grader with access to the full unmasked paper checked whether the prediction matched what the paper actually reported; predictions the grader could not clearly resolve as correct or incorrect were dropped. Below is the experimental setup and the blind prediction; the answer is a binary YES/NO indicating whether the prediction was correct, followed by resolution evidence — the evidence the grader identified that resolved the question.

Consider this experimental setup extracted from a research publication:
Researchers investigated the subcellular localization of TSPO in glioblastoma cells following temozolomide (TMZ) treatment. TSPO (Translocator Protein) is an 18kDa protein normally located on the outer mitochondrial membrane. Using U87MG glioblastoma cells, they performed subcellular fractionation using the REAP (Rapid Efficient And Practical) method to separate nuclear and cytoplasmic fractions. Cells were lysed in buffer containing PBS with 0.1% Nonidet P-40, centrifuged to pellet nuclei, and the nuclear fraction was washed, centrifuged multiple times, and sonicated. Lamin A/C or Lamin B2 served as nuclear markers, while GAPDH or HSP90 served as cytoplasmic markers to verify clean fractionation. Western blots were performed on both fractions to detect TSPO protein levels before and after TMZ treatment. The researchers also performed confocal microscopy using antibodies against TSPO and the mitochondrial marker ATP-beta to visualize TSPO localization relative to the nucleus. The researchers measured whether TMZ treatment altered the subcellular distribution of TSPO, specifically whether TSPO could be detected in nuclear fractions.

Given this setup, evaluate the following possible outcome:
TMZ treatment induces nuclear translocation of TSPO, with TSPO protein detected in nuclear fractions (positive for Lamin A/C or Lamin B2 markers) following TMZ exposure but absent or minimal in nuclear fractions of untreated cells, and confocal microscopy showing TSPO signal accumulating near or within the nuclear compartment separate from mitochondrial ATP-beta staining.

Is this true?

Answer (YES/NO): NO